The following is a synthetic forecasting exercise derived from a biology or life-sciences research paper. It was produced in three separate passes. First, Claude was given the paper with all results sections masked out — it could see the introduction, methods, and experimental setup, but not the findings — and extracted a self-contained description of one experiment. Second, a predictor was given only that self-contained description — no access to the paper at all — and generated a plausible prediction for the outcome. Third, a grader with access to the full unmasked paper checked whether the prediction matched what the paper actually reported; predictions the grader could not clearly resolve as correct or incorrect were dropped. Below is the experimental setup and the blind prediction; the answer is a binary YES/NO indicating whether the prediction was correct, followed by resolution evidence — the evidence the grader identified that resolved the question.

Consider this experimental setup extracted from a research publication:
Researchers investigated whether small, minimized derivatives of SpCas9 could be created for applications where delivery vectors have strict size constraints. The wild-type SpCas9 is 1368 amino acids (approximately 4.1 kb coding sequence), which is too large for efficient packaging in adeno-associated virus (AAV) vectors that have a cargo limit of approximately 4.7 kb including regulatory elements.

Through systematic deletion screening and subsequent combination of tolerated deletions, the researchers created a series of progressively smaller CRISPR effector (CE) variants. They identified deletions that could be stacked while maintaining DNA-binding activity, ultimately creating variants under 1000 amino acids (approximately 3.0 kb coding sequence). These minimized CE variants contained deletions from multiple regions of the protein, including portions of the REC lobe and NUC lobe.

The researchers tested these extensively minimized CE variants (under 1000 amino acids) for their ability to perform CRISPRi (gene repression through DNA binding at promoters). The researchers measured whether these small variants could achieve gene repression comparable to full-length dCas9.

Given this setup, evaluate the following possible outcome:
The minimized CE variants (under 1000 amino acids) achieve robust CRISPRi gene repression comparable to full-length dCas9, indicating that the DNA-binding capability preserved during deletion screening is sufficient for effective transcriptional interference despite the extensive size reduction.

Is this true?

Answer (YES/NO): NO